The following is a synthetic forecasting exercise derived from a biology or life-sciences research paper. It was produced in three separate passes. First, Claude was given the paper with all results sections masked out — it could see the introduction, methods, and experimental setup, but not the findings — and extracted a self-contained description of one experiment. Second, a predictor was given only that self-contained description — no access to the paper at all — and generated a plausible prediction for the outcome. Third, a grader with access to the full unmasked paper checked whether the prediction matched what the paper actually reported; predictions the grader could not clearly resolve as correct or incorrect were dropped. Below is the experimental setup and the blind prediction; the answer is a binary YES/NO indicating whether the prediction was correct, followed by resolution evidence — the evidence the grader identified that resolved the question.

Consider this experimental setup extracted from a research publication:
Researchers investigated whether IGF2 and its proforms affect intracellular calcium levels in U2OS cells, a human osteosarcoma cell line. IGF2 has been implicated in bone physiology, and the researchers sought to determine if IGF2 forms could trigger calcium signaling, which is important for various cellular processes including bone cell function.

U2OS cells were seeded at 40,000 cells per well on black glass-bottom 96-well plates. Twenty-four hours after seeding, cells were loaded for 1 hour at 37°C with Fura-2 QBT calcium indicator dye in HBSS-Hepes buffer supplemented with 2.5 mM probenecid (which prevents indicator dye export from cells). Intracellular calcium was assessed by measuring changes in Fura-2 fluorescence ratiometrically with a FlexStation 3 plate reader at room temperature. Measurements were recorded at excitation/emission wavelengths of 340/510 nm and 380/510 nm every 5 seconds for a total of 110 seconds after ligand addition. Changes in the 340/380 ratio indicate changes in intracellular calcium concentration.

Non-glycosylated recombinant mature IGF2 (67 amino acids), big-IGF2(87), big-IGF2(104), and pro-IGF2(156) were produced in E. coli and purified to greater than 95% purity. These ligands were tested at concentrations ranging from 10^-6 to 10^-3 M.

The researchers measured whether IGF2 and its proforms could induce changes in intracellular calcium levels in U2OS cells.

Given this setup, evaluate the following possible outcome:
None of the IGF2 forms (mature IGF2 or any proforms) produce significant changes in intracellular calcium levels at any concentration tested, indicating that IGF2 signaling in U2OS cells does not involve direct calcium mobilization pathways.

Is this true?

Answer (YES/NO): NO